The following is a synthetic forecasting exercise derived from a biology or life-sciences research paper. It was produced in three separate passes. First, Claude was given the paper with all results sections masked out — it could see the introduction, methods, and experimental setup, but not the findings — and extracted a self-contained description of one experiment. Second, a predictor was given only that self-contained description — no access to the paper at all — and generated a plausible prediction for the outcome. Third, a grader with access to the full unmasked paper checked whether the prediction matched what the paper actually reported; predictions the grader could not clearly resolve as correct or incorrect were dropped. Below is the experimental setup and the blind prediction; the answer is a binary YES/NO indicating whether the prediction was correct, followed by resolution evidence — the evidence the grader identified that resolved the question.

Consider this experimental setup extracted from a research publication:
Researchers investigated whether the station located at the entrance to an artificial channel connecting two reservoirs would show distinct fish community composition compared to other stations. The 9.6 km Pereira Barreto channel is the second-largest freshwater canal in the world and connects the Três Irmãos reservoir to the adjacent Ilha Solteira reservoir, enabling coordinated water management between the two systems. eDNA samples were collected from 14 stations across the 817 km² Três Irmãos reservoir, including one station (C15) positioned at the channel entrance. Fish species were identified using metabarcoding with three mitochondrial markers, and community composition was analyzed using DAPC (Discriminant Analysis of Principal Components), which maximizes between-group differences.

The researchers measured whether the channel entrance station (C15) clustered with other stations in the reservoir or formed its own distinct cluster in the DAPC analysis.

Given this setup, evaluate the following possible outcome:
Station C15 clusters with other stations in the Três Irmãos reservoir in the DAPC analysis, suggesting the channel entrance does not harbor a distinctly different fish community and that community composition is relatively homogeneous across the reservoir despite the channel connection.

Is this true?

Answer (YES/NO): YES